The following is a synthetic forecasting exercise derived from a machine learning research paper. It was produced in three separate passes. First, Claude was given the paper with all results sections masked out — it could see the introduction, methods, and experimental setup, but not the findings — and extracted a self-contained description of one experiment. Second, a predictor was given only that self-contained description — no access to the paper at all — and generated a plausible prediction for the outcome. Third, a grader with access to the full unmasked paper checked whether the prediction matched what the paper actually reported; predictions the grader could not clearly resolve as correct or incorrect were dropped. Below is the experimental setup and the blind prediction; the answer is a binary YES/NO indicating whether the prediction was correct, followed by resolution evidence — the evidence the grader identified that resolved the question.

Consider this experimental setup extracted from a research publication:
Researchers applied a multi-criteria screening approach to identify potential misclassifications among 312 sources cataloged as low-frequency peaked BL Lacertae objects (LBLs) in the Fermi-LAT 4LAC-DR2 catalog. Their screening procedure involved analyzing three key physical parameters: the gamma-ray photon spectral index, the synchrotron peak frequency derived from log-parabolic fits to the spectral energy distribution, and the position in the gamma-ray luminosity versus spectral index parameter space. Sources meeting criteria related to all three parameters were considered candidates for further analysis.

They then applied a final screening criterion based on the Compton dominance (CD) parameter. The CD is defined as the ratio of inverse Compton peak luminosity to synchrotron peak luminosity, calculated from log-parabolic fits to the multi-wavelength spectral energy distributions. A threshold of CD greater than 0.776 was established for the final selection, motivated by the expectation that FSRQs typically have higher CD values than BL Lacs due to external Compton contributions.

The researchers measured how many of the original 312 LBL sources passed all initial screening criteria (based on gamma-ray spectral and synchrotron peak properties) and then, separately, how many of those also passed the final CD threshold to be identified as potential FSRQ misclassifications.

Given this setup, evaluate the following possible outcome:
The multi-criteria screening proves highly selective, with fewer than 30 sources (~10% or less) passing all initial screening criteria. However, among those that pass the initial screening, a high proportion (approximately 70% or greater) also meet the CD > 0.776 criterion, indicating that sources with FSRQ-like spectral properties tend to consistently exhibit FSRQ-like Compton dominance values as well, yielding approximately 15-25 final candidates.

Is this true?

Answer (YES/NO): NO